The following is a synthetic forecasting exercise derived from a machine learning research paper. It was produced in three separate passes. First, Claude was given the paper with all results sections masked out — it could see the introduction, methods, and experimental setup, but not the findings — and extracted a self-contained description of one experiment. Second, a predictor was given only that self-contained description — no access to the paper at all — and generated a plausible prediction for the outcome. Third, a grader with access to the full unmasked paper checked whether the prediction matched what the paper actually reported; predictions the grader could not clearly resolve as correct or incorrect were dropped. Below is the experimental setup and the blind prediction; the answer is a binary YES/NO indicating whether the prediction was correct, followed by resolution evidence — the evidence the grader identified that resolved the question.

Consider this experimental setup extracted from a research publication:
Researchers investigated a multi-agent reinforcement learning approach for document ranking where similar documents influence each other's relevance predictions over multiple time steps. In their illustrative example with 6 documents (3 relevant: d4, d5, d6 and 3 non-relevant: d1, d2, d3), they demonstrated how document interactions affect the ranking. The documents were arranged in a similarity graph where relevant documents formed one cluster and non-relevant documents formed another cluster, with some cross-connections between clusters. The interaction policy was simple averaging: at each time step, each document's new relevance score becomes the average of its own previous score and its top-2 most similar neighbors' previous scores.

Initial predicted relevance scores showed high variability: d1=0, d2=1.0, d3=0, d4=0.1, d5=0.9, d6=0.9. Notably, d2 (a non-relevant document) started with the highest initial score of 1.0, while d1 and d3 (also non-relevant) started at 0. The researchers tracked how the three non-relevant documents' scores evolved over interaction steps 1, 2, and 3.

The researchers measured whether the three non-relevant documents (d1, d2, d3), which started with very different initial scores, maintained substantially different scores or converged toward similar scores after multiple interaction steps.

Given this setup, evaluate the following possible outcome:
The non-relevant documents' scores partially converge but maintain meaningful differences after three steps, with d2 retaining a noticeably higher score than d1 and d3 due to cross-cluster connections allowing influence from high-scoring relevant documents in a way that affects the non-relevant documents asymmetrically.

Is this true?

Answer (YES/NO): NO